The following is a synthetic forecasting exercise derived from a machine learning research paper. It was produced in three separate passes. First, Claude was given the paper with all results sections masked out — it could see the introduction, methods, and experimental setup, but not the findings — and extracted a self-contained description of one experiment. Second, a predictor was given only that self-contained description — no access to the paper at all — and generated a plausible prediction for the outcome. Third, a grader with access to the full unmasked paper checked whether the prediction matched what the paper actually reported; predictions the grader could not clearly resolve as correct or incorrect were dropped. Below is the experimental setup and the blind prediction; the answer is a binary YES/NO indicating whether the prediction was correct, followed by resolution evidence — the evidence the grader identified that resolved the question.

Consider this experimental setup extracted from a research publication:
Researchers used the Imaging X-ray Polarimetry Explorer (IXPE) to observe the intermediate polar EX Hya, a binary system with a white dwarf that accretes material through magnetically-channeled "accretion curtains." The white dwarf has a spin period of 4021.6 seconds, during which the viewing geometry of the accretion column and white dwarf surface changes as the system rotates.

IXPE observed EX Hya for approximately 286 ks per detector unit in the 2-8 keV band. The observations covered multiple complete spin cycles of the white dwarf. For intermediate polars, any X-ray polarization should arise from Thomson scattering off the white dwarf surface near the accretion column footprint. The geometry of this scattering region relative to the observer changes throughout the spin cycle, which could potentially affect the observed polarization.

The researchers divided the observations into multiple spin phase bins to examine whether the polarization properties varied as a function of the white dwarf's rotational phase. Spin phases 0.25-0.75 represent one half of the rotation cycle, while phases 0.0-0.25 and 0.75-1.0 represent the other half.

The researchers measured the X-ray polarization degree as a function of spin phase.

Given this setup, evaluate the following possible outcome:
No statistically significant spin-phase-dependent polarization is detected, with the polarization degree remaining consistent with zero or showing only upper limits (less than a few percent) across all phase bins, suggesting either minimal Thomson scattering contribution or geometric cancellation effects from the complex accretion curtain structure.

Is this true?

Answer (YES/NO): NO